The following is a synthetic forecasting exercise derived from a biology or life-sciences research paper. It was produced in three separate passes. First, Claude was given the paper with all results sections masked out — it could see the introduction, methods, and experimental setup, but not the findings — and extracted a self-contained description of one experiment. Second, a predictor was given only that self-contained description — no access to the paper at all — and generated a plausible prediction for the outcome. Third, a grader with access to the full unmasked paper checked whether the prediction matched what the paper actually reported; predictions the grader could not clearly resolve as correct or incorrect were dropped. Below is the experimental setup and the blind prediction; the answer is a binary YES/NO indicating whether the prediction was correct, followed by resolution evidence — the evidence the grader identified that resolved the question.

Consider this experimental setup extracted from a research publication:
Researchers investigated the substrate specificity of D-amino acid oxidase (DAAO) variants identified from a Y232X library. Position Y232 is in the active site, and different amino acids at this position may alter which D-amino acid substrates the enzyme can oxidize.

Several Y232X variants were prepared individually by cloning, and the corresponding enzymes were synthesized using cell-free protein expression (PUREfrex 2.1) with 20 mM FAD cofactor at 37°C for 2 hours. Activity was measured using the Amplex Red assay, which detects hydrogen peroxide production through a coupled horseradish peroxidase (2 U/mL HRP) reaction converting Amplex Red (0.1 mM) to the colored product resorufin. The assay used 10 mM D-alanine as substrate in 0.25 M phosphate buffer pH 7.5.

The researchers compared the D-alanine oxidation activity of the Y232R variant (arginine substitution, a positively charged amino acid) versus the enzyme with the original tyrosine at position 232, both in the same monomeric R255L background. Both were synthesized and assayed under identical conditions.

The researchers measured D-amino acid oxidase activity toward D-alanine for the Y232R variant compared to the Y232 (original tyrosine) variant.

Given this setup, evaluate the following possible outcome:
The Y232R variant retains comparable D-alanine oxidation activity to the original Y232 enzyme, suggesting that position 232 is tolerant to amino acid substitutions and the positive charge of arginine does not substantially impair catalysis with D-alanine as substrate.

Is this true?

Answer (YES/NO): NO